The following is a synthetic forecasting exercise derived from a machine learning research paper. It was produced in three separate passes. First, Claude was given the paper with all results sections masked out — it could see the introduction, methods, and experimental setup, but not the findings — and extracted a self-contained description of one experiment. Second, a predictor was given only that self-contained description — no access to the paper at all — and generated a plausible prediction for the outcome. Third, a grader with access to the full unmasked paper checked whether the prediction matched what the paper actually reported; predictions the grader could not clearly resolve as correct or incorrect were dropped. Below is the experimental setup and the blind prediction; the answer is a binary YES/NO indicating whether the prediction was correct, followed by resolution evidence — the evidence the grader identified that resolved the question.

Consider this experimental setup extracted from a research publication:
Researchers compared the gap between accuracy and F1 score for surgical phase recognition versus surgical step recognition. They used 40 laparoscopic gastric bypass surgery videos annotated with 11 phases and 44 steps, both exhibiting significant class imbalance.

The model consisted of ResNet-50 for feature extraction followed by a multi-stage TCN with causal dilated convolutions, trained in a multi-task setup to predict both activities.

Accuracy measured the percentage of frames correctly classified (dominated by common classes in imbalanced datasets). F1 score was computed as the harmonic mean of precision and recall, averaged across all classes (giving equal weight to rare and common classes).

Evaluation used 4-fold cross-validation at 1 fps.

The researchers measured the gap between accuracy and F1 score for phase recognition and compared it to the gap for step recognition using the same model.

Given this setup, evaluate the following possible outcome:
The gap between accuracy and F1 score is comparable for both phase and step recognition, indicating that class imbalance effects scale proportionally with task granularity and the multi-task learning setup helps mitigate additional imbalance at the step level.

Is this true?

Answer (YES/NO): NO